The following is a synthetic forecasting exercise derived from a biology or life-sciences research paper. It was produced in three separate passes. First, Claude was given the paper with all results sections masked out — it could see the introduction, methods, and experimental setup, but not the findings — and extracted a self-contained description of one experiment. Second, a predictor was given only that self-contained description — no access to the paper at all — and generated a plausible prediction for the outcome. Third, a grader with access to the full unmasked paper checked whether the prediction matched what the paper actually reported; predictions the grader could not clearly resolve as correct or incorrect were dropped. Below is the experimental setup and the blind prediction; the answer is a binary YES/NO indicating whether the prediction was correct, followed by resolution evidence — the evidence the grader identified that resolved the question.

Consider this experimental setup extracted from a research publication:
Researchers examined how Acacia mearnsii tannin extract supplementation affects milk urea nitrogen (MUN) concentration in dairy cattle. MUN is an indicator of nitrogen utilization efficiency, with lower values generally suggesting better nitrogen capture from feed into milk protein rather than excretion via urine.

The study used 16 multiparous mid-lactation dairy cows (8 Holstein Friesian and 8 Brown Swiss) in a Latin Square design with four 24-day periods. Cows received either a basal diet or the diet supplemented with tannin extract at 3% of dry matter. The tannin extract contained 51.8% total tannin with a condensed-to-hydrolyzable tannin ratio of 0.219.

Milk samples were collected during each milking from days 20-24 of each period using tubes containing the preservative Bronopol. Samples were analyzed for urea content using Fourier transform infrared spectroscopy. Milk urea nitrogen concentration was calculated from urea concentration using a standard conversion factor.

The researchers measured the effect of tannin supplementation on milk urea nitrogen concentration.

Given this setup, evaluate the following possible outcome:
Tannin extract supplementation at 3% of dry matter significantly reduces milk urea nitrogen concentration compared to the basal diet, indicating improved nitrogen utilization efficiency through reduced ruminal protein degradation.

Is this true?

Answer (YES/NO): YES